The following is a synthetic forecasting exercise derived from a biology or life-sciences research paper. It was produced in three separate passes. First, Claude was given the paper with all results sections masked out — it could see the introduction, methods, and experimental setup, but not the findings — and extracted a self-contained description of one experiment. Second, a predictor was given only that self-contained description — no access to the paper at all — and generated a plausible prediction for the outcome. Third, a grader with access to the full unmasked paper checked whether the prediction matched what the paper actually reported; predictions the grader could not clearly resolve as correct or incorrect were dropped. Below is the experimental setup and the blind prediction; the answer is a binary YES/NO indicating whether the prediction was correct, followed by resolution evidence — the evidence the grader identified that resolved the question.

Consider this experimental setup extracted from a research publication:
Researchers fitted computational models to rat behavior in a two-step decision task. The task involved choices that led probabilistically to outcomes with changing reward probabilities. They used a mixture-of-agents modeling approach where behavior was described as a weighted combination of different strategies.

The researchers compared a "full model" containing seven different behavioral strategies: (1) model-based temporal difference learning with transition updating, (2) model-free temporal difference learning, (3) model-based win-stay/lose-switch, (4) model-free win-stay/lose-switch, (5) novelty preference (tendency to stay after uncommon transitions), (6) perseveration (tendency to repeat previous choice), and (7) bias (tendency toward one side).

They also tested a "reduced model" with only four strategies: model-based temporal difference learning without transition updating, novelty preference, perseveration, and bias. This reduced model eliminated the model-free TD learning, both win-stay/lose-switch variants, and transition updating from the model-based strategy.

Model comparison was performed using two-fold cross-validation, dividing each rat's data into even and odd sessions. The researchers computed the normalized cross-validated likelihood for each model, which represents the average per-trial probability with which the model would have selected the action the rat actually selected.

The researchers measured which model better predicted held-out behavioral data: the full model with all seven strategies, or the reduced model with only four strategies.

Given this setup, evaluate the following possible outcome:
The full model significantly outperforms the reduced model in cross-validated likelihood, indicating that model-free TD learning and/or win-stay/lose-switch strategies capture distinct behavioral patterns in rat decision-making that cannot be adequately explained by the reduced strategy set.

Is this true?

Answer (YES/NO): NO